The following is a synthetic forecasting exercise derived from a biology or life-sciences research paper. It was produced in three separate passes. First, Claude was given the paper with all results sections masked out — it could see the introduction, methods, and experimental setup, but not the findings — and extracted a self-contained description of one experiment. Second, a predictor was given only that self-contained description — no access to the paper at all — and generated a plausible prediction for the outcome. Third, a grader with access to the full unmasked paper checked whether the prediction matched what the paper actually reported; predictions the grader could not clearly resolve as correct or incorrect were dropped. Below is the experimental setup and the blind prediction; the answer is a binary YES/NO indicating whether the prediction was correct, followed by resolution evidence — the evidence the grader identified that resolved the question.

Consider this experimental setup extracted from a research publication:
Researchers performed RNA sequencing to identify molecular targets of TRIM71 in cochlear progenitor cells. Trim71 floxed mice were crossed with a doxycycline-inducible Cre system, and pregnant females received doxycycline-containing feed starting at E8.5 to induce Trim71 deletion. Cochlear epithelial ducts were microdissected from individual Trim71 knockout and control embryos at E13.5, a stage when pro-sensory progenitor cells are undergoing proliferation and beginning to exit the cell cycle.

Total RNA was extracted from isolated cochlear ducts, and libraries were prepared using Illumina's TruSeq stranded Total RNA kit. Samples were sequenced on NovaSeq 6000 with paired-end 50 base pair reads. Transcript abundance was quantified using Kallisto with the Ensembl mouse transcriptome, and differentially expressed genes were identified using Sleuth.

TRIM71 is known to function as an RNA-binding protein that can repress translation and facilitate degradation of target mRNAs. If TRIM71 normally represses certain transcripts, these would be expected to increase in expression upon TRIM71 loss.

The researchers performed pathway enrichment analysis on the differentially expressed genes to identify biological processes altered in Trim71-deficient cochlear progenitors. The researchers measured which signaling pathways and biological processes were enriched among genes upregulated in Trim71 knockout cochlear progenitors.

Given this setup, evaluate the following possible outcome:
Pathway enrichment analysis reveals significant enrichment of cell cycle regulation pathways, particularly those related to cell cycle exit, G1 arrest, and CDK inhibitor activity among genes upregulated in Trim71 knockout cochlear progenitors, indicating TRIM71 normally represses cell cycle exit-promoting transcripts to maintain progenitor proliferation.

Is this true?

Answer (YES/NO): NO